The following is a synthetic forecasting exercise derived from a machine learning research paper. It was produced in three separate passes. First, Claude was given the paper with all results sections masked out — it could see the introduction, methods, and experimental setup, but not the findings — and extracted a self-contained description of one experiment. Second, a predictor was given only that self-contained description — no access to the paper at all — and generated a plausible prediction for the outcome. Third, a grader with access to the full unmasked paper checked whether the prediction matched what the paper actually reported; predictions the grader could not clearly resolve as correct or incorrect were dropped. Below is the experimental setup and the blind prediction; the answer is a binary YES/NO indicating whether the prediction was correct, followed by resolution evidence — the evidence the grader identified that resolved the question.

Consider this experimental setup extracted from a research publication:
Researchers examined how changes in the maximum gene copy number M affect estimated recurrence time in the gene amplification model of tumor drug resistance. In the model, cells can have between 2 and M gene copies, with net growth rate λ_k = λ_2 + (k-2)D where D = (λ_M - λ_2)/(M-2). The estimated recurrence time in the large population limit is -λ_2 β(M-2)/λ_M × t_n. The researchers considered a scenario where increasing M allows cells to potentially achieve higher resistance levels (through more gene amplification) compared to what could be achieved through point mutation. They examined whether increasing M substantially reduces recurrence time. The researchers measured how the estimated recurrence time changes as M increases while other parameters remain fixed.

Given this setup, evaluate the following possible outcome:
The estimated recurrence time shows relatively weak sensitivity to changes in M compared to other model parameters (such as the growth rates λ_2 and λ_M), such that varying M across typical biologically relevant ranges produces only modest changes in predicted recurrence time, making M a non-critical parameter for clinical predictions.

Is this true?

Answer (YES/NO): YES